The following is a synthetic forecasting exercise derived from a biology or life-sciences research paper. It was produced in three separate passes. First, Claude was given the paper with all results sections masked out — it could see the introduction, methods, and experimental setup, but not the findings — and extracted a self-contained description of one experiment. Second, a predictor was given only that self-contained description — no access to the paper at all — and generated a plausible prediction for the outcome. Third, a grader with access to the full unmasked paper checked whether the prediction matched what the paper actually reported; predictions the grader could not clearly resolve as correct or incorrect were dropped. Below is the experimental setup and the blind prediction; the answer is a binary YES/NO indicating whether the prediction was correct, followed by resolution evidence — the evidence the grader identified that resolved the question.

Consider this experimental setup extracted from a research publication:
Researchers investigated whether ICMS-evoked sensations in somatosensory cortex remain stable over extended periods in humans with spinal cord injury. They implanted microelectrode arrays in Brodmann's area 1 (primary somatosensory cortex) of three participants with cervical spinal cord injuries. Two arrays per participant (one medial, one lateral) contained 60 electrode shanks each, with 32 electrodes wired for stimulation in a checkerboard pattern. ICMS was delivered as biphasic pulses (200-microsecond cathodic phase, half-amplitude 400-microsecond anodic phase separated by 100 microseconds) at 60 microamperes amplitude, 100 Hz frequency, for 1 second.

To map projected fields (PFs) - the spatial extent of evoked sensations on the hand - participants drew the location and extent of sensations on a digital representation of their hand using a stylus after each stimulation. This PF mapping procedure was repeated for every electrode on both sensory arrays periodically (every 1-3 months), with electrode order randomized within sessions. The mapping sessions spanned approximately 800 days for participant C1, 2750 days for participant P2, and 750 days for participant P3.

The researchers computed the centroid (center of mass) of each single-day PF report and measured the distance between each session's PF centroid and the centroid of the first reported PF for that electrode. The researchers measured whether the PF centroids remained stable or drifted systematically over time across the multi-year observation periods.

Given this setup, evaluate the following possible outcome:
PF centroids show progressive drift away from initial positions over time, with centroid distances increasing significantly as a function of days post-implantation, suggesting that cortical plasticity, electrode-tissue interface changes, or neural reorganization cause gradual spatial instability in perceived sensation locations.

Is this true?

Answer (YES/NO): NO